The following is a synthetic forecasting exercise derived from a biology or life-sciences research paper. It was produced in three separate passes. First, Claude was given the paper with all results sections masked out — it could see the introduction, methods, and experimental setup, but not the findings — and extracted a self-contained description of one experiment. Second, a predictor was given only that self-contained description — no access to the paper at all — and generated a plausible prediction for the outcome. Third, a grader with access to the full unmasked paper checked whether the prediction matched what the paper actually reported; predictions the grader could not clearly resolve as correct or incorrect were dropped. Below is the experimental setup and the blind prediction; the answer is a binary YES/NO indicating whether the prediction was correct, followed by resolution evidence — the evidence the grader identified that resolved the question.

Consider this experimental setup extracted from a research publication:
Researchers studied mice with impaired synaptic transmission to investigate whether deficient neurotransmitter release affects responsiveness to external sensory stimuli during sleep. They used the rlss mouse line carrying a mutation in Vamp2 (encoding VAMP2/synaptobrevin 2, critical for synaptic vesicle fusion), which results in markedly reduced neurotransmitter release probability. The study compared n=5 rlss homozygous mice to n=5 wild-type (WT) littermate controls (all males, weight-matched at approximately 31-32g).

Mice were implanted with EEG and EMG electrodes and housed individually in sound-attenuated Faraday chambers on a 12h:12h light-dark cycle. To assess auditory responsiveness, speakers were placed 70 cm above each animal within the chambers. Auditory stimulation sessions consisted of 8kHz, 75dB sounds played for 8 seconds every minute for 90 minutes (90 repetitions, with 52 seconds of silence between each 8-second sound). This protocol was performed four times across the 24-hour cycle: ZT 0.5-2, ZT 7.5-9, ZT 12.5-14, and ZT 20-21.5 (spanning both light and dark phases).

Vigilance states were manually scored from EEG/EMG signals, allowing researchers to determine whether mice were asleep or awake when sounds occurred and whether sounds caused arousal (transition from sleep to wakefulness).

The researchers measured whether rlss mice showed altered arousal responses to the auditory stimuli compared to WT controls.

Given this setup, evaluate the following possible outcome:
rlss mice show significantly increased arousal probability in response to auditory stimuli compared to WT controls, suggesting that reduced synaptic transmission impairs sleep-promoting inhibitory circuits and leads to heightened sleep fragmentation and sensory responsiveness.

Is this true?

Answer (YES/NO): NO